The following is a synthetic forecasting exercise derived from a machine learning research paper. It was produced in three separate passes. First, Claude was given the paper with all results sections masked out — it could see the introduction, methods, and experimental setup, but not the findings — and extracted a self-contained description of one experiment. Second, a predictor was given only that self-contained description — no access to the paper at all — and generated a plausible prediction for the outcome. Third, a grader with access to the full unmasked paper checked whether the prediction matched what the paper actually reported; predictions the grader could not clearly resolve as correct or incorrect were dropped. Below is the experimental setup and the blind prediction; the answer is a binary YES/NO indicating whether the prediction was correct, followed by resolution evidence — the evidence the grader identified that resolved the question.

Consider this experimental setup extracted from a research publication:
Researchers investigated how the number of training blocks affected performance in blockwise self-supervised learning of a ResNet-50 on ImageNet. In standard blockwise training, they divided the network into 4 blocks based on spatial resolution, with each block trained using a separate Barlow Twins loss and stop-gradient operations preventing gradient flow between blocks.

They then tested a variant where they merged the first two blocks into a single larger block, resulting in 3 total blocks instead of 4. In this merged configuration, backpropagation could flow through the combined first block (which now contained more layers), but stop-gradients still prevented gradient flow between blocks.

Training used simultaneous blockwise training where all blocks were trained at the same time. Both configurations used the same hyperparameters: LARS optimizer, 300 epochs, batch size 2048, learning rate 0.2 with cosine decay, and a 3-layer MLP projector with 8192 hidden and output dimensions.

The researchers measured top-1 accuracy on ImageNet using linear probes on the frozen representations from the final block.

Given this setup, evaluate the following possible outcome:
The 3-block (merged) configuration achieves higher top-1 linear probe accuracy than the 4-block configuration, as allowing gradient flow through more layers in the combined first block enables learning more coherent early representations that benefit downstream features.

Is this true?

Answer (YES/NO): YES